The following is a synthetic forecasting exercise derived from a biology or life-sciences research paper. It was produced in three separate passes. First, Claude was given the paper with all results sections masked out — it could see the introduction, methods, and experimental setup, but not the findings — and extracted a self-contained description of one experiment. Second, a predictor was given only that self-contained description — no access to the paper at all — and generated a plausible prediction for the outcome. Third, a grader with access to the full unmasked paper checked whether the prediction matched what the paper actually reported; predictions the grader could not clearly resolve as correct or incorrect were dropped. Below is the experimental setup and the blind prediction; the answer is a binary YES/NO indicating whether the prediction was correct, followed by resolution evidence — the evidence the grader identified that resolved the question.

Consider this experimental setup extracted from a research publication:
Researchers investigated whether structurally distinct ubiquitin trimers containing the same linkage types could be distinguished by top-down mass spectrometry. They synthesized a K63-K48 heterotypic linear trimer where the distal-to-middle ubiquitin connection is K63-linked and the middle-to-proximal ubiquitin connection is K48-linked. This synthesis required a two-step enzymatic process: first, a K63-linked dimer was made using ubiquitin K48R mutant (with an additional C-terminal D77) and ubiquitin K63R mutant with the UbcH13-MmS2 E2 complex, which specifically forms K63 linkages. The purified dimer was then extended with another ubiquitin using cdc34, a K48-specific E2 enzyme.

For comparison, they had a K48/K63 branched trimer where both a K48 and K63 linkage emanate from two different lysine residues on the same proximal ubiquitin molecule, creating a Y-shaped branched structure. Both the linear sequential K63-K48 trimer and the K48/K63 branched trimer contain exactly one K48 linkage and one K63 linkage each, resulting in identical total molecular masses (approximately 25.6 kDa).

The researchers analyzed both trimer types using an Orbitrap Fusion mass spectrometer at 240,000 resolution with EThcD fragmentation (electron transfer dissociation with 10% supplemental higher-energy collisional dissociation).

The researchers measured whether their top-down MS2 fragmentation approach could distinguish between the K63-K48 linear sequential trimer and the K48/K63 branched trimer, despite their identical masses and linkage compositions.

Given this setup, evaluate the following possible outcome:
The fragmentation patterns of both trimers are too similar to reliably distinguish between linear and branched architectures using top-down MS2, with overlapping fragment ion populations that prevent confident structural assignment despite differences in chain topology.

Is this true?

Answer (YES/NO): NO